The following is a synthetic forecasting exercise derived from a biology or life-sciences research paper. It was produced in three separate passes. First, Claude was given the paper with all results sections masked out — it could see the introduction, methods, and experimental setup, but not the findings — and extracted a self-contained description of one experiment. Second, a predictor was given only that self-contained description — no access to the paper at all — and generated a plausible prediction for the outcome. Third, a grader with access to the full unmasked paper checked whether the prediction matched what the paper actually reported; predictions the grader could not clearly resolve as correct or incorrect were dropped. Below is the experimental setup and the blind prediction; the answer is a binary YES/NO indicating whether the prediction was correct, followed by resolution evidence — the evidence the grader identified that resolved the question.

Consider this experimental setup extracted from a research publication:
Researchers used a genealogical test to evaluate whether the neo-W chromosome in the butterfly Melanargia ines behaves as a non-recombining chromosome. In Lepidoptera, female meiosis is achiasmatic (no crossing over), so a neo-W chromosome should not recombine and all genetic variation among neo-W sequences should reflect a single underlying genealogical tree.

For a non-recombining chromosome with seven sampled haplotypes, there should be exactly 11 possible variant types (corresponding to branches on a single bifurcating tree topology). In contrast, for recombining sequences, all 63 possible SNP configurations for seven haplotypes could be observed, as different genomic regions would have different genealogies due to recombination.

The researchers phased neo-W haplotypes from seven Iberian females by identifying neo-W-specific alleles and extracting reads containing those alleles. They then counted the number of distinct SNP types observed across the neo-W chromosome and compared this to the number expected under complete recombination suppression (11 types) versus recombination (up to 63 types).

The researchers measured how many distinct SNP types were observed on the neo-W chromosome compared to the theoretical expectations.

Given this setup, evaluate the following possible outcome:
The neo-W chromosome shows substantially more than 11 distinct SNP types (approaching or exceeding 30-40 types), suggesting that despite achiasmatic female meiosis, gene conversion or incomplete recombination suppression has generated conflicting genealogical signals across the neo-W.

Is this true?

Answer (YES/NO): NO